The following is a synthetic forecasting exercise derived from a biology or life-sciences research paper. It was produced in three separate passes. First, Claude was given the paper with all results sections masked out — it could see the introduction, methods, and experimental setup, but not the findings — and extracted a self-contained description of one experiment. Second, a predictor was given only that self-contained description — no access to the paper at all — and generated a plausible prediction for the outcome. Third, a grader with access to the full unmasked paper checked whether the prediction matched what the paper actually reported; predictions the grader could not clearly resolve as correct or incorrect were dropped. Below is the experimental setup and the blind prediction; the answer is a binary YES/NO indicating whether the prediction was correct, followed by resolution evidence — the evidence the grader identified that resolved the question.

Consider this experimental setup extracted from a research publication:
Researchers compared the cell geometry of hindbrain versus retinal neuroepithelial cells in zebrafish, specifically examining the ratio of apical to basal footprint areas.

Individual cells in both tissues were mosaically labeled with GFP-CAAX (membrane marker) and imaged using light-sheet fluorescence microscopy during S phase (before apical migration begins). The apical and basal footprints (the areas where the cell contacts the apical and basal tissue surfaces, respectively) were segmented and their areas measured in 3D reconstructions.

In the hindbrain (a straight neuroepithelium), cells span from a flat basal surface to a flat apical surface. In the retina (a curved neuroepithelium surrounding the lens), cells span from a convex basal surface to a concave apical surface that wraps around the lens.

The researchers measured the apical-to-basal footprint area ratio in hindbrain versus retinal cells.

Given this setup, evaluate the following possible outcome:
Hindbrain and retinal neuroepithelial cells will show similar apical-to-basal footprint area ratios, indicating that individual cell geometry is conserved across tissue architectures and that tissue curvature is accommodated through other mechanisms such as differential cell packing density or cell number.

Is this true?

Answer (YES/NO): NO